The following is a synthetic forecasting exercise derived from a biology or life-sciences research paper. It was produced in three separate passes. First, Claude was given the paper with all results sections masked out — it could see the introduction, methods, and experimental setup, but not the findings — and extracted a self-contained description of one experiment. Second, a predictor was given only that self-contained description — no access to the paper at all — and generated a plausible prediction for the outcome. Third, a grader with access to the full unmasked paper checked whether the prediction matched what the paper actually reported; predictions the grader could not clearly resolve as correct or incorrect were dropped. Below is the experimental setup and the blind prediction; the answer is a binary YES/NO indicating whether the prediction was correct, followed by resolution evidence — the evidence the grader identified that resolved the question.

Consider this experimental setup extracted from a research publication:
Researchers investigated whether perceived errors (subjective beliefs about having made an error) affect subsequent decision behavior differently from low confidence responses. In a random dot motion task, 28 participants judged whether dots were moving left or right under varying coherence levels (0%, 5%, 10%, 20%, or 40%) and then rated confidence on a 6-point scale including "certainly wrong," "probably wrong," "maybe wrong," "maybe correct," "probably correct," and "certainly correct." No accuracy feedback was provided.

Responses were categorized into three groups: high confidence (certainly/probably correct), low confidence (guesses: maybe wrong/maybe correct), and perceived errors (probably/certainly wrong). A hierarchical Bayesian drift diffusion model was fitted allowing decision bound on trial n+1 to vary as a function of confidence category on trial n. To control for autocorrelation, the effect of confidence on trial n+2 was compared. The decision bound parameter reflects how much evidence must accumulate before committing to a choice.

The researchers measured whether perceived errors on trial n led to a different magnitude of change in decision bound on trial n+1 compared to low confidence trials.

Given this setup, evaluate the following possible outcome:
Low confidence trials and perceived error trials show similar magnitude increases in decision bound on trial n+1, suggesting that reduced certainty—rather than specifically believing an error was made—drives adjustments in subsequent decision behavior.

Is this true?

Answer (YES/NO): NO